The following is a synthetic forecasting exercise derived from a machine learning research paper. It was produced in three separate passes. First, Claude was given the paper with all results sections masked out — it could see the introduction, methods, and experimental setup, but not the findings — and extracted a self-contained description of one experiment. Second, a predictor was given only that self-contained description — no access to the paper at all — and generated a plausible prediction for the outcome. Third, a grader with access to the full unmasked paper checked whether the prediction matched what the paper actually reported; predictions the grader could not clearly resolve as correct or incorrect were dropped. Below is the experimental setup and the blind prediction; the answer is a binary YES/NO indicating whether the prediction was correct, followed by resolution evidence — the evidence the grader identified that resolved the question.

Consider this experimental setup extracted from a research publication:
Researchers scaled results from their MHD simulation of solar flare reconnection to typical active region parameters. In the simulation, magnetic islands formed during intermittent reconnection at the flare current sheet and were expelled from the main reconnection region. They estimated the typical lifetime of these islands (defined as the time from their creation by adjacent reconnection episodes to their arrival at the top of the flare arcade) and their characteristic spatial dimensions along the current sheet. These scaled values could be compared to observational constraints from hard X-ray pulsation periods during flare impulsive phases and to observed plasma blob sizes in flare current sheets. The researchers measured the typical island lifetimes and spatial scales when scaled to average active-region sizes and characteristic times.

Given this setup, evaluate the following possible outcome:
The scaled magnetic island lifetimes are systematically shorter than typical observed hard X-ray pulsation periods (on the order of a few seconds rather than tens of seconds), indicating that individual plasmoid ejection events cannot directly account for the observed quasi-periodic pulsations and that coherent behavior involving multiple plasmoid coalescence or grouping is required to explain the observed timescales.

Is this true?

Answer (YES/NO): NO